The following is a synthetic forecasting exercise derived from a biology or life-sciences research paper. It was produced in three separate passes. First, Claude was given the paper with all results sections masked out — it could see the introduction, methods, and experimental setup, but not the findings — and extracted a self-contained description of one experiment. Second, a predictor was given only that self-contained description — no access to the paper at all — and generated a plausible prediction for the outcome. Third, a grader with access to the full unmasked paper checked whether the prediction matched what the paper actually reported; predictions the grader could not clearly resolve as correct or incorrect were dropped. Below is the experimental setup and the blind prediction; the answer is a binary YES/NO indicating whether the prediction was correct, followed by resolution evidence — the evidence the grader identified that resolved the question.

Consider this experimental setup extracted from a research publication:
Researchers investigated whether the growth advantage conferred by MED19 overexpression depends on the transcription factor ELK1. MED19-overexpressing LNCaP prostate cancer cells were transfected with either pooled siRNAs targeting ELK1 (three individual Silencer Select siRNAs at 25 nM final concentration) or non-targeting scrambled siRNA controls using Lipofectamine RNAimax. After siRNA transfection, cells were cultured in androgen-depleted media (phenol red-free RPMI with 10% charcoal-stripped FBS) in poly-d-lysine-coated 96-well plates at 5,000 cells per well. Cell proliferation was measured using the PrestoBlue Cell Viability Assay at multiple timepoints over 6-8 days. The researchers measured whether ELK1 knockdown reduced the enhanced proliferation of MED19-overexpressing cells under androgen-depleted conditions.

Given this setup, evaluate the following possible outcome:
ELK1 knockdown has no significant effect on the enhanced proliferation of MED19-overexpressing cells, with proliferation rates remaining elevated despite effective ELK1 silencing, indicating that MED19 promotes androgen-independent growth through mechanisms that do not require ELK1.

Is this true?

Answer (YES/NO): NO